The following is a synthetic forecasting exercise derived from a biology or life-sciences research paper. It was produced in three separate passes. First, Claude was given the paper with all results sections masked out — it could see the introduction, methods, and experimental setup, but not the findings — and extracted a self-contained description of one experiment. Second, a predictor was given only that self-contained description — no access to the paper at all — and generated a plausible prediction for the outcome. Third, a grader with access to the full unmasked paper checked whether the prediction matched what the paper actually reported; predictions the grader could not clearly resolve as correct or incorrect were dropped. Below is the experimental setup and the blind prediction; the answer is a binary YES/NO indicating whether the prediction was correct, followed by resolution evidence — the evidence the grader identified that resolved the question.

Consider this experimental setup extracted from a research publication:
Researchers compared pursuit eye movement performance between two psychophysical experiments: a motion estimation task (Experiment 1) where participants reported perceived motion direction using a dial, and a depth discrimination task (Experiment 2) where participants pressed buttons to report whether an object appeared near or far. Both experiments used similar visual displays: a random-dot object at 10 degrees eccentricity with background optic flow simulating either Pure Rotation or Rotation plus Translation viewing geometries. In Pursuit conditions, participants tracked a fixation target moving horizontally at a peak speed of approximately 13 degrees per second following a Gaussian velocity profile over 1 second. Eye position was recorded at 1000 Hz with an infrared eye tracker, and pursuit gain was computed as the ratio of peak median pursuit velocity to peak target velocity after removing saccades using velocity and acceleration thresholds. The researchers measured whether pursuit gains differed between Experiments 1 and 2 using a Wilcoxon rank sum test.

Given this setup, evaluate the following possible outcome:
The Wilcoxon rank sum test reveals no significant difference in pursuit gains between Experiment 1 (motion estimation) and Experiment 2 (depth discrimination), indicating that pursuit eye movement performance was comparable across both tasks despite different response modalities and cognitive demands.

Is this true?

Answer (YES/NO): YES